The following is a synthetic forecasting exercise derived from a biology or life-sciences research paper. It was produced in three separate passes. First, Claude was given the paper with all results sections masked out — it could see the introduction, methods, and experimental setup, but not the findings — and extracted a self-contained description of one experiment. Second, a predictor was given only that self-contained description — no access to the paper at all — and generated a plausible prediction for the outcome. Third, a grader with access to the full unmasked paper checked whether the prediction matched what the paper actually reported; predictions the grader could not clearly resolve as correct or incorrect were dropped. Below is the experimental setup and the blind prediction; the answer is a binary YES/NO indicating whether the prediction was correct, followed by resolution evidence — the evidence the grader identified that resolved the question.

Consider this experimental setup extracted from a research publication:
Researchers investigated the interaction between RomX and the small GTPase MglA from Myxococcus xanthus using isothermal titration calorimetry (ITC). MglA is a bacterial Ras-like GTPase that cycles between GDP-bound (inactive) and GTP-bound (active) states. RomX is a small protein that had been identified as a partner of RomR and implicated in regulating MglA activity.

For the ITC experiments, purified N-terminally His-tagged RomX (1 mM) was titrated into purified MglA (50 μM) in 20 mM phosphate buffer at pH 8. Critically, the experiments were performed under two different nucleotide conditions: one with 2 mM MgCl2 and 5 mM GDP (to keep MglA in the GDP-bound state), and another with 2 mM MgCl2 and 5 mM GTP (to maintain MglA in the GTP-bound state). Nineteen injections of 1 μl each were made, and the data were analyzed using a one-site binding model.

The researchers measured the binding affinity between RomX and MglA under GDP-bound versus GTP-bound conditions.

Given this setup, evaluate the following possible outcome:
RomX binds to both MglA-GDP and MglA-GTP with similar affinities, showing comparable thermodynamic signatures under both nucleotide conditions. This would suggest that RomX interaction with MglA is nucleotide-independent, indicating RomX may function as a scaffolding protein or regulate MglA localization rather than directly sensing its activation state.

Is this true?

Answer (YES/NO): NO